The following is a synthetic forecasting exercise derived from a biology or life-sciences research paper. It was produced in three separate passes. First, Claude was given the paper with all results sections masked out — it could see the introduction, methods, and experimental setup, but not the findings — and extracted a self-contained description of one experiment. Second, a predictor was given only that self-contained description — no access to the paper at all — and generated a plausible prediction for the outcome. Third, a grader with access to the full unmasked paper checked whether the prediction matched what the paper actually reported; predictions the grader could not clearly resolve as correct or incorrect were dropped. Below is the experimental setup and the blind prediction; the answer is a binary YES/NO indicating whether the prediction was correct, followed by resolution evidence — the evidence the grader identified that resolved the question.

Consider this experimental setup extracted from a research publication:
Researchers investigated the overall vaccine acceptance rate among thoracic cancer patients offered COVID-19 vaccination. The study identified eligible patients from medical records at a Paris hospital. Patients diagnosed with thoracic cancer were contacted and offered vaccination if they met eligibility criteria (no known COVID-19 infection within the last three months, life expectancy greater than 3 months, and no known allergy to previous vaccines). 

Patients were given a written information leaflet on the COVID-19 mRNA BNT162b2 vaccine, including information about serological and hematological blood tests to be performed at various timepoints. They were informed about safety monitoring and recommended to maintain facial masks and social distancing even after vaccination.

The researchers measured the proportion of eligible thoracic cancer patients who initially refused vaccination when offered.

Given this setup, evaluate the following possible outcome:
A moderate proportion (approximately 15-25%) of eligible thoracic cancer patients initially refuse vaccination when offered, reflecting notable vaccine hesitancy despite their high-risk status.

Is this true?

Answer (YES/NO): NO